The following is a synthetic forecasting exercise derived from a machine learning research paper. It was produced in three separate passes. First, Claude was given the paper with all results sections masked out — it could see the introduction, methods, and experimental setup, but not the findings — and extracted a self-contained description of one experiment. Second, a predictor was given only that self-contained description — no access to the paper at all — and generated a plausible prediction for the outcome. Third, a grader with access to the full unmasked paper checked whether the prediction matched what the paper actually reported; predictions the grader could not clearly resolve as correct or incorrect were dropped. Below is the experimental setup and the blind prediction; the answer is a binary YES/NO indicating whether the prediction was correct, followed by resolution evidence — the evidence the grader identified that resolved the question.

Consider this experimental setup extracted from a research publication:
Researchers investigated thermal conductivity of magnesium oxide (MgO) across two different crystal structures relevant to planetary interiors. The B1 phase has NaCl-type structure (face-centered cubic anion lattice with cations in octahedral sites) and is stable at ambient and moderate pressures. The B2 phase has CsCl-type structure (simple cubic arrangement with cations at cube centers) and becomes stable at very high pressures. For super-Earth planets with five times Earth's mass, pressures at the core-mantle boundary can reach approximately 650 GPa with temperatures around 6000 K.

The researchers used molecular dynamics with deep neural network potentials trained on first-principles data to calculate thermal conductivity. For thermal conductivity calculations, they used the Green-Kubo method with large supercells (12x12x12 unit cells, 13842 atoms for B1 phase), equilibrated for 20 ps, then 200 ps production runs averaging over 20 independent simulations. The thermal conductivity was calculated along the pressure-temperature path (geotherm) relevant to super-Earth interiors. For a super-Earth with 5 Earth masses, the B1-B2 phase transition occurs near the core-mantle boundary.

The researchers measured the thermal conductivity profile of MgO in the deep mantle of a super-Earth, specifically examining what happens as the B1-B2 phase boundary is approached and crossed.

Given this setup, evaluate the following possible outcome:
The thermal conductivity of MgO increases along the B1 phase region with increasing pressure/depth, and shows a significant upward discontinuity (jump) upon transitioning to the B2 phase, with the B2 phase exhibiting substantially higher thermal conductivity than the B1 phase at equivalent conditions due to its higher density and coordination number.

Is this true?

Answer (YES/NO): NO